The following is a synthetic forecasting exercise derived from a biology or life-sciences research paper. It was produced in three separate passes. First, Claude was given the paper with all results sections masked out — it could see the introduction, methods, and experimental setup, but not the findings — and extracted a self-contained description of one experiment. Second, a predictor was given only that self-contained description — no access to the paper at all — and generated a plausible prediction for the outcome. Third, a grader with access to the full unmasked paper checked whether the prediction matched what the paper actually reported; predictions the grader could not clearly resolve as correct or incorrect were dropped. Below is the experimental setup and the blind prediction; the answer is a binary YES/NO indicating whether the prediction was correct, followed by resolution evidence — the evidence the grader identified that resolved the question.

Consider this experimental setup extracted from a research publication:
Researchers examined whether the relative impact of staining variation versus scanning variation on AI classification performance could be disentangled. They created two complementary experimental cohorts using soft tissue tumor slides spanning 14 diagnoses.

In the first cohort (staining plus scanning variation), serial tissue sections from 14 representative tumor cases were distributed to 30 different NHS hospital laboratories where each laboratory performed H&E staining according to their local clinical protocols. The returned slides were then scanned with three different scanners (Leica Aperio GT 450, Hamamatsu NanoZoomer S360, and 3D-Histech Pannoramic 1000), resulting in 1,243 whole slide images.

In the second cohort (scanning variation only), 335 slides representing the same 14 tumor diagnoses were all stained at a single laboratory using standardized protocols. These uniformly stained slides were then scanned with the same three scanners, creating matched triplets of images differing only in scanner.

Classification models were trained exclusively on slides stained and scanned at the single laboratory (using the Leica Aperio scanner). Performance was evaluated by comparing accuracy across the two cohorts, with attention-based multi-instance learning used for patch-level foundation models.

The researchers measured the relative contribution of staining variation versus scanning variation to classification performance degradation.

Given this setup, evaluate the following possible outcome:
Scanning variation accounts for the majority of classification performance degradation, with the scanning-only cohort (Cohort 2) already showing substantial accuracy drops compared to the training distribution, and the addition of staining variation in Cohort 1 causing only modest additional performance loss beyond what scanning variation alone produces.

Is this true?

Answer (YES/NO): NO